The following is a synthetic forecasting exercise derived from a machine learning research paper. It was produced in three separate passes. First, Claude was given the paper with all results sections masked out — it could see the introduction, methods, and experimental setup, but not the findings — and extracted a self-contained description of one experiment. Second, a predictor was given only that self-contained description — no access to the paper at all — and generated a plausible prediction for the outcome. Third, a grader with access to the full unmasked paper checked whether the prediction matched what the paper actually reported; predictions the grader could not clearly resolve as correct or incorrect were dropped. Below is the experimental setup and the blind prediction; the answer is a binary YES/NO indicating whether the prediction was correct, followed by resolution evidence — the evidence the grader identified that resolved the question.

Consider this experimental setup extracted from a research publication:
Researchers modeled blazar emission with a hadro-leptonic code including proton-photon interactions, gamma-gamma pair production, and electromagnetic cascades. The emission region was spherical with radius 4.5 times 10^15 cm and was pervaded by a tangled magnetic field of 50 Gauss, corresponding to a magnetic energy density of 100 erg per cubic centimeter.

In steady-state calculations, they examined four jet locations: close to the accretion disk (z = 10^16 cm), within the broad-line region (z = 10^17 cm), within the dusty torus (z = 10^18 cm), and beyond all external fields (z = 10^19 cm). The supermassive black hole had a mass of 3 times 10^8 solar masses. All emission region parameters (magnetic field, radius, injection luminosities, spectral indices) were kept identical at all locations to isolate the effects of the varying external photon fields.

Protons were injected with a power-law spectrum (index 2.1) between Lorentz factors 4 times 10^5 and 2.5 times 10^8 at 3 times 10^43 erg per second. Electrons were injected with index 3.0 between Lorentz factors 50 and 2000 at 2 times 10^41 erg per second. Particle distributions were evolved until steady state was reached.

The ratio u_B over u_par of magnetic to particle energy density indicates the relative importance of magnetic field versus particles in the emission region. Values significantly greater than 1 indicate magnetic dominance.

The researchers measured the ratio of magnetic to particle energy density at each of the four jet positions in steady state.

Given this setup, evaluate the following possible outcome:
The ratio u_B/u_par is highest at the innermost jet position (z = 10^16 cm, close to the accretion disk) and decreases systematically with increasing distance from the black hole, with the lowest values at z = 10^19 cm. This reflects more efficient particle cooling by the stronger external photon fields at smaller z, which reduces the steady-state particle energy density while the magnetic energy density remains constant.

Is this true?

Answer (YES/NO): NO